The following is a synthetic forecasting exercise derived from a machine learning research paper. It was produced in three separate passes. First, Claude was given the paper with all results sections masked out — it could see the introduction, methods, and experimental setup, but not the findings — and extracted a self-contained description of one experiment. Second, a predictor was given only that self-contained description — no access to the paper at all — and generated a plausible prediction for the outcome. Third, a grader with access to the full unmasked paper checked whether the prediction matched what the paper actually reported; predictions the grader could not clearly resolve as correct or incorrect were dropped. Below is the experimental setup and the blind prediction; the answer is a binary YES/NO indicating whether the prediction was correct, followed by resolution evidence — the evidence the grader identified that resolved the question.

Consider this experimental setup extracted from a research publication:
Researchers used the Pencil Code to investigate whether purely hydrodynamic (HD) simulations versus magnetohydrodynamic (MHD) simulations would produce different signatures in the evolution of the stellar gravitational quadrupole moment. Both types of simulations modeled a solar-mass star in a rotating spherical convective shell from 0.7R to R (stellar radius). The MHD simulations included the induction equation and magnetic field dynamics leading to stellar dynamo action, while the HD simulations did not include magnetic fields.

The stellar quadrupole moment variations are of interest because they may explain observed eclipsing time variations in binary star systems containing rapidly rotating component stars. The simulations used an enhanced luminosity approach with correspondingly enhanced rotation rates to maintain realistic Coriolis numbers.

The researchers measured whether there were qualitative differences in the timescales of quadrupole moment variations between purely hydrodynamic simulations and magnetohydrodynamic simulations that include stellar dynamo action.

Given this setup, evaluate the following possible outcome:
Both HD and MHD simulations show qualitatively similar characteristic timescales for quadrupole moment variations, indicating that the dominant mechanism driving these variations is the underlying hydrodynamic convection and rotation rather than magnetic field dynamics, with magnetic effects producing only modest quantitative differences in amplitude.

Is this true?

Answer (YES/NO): NO